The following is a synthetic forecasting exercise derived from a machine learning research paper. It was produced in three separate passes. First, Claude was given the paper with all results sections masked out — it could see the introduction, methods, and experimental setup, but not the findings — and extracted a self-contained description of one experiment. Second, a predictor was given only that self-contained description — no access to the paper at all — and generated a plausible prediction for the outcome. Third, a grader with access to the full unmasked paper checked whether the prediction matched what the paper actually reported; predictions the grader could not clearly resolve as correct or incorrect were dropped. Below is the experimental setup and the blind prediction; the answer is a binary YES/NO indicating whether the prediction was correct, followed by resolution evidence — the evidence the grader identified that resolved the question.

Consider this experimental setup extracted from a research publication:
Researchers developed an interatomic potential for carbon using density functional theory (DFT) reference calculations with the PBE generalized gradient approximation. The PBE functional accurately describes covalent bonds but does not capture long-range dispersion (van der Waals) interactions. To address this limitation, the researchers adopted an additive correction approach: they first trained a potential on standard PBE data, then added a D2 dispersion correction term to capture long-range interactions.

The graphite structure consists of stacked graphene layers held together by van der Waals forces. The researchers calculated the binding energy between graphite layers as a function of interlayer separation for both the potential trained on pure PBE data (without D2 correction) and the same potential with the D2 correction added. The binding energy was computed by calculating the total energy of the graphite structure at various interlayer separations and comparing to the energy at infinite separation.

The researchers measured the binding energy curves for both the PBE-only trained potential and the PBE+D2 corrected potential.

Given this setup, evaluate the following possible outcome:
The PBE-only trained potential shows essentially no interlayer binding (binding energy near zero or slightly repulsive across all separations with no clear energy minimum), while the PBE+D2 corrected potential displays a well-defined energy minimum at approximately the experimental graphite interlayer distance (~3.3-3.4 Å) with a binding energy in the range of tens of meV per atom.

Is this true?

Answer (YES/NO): NO